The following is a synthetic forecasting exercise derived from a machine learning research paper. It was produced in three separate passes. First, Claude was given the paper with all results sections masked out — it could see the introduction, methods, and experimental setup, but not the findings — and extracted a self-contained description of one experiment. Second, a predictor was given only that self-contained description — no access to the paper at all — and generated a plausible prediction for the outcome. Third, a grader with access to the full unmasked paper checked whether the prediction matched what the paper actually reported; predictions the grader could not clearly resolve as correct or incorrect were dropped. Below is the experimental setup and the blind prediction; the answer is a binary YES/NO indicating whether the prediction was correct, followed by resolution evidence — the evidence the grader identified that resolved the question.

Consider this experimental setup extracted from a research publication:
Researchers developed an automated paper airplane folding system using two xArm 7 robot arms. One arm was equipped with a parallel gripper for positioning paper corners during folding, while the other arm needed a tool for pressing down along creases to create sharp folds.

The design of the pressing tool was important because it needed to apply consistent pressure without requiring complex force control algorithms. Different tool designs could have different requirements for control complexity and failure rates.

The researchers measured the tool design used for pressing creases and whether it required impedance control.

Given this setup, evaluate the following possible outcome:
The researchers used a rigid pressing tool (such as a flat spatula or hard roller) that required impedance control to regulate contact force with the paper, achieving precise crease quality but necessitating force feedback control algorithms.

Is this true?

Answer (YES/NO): NO